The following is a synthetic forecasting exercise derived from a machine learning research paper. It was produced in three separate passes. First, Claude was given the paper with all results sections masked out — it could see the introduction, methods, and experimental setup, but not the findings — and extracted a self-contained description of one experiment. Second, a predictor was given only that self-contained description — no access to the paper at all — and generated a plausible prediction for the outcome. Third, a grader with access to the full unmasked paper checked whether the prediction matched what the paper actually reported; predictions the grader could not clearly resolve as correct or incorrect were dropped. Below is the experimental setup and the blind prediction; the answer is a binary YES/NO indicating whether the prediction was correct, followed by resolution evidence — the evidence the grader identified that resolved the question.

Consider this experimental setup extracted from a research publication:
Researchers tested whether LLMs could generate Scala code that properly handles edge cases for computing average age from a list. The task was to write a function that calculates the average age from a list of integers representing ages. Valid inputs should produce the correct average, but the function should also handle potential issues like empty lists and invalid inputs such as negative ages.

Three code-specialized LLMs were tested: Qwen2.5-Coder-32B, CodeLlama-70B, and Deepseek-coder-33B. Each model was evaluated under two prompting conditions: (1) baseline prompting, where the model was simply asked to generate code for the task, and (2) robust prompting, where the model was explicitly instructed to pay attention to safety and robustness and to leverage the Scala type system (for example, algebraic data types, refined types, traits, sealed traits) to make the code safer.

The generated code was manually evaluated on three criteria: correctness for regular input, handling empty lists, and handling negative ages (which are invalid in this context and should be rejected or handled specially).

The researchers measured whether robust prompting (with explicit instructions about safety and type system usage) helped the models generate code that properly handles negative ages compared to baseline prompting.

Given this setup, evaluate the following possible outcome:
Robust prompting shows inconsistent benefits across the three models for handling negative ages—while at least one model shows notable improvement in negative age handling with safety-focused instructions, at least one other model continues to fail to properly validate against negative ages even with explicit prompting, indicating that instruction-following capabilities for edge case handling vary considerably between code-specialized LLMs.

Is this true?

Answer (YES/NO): NO